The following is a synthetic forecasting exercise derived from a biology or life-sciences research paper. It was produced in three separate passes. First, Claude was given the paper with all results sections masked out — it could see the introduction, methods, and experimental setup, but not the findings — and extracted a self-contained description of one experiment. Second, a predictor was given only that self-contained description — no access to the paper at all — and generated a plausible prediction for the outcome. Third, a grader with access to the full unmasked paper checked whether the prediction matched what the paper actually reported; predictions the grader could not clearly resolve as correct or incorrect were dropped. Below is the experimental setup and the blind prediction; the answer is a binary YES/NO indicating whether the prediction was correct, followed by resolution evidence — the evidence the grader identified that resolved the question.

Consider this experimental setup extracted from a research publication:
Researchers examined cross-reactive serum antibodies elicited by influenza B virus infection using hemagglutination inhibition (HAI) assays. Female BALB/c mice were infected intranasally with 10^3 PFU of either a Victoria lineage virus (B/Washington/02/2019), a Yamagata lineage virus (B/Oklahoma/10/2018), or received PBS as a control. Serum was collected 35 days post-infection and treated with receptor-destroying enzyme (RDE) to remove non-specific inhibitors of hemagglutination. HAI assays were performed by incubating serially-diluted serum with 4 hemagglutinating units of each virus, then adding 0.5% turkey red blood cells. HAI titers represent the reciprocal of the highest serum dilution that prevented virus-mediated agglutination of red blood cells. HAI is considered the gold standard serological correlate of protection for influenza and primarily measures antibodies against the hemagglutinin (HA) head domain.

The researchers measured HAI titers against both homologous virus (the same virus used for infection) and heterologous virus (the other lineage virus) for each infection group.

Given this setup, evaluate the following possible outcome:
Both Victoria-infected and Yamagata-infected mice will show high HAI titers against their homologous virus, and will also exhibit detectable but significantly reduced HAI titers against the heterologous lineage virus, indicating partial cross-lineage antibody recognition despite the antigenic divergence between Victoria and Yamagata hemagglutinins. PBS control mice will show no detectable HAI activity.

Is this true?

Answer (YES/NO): NO